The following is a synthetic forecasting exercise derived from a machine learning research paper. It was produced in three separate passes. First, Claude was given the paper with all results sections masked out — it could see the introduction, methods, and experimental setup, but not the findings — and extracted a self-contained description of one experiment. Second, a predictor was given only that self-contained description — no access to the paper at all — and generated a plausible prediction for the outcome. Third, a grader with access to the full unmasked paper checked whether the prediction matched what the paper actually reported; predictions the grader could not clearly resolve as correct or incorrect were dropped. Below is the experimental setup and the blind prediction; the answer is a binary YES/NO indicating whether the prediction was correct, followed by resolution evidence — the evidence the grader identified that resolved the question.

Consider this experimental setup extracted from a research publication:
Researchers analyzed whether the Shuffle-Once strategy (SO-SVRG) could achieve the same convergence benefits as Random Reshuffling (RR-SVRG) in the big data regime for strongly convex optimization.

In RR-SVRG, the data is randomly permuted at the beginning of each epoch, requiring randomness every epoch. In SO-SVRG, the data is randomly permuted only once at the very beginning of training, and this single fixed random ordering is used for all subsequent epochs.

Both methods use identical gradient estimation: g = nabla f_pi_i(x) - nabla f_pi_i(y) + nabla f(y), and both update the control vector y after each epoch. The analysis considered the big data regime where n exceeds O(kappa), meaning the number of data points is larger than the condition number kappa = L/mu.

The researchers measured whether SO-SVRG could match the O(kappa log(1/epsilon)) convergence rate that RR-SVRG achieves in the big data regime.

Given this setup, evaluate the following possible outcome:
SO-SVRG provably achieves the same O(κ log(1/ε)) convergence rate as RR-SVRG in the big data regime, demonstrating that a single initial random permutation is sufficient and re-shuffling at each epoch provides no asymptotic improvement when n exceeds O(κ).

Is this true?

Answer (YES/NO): YES